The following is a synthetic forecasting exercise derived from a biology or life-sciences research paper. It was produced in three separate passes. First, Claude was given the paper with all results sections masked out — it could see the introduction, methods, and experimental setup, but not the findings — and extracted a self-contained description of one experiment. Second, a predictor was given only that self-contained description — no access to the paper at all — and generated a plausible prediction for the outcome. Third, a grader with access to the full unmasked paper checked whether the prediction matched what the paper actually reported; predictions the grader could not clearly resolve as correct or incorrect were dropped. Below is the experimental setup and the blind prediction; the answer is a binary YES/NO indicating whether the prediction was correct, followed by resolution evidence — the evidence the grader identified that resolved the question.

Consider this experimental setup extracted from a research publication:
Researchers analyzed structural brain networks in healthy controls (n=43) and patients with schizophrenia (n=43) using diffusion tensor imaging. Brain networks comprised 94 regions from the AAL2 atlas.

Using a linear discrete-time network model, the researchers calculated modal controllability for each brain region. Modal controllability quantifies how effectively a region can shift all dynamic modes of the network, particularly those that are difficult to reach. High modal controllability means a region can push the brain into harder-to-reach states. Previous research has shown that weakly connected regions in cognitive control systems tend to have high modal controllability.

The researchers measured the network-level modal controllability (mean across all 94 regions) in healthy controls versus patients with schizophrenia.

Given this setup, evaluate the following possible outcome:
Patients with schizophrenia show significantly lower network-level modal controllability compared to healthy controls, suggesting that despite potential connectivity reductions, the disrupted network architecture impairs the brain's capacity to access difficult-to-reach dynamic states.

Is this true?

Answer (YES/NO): NO